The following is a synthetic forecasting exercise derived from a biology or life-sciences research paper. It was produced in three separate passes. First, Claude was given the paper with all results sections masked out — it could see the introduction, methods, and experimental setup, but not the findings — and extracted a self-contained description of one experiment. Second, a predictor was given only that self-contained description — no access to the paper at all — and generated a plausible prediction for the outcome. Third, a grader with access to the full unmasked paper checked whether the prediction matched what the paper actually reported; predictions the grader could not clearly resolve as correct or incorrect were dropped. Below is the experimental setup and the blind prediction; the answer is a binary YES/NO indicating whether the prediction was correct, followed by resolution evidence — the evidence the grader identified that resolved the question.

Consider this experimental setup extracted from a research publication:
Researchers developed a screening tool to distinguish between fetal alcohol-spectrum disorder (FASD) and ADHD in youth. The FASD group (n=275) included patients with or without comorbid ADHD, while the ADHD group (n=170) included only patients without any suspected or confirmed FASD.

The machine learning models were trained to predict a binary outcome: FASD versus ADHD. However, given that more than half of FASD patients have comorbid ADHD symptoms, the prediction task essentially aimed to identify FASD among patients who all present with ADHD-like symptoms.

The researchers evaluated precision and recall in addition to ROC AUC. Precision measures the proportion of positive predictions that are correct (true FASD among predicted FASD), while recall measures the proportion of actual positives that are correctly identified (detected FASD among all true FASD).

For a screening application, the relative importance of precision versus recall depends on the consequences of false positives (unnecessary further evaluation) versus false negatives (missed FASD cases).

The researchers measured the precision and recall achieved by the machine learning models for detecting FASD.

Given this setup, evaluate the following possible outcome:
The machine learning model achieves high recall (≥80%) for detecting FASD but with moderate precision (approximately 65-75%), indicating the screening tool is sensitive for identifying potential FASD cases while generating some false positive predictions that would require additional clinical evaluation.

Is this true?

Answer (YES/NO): NO